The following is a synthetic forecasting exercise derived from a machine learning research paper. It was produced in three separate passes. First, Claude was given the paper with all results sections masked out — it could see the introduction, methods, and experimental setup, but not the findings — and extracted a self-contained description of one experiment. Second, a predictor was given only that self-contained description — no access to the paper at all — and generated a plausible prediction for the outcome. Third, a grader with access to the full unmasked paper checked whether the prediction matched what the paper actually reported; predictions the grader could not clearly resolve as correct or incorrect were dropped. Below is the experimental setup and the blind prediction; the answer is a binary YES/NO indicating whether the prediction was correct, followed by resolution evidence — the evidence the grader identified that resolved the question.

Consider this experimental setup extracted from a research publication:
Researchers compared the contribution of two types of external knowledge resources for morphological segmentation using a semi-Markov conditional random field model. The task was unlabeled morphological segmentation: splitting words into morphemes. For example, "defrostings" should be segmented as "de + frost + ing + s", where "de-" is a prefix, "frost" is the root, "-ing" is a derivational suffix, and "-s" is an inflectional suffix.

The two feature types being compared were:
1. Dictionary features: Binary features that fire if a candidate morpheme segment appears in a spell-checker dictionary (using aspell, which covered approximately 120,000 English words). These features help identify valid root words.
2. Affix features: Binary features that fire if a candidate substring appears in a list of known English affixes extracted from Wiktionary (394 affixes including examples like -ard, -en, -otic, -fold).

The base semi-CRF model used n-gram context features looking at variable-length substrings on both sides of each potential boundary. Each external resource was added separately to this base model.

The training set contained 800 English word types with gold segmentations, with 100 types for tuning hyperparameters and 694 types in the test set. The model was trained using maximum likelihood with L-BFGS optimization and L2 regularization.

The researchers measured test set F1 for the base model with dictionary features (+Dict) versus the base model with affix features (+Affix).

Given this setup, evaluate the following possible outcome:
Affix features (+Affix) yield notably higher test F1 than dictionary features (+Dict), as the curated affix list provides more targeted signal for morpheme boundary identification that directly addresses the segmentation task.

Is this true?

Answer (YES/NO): NO